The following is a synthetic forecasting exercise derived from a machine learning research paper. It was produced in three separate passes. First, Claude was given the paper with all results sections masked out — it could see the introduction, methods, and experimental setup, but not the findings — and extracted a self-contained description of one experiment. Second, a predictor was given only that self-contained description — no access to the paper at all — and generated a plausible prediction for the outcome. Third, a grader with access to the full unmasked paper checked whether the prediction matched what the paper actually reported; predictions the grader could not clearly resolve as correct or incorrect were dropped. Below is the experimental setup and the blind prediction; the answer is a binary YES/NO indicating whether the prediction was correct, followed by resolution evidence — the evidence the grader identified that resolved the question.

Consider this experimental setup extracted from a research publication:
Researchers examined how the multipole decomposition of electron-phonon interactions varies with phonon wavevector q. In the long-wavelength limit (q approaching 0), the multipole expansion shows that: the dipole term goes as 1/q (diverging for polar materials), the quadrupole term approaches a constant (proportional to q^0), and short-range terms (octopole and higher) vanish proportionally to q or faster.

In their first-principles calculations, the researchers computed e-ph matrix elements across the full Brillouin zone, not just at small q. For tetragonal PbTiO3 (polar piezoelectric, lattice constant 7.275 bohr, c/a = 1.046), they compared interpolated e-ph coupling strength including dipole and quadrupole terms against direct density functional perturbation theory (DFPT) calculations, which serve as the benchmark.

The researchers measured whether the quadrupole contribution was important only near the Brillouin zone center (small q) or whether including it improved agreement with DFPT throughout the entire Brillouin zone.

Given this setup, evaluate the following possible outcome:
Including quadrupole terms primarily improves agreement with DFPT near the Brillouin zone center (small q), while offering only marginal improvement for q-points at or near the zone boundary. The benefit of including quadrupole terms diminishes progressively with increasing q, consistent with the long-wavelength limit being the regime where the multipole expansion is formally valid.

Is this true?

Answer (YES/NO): NO